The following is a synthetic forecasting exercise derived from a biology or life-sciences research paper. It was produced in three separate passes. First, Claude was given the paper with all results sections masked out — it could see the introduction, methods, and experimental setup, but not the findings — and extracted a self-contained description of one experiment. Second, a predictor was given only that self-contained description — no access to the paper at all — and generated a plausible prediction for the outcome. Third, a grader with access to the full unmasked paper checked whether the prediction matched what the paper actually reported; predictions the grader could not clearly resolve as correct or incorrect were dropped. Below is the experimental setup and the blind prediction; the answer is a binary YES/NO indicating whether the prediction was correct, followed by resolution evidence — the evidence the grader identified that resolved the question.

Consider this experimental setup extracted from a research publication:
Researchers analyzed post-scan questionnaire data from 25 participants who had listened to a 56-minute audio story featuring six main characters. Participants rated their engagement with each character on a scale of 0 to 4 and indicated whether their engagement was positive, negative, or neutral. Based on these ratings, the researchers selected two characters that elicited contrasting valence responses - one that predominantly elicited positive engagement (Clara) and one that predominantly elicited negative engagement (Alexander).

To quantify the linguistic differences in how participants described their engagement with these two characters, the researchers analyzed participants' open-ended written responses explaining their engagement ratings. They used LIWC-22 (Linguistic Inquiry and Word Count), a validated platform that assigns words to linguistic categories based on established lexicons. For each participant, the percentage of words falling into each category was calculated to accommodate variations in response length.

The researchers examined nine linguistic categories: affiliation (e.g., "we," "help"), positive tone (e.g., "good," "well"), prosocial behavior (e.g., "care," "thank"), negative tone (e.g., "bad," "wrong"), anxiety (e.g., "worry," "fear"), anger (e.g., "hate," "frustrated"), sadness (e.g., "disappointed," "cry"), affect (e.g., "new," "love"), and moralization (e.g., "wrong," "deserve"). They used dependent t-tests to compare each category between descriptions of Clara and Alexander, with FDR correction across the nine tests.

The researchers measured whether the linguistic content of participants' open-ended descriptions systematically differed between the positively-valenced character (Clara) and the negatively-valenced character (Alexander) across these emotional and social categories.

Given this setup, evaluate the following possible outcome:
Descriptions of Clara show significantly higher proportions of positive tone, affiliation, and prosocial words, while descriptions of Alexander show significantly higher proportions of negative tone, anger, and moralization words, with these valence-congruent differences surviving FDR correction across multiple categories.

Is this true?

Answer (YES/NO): NO